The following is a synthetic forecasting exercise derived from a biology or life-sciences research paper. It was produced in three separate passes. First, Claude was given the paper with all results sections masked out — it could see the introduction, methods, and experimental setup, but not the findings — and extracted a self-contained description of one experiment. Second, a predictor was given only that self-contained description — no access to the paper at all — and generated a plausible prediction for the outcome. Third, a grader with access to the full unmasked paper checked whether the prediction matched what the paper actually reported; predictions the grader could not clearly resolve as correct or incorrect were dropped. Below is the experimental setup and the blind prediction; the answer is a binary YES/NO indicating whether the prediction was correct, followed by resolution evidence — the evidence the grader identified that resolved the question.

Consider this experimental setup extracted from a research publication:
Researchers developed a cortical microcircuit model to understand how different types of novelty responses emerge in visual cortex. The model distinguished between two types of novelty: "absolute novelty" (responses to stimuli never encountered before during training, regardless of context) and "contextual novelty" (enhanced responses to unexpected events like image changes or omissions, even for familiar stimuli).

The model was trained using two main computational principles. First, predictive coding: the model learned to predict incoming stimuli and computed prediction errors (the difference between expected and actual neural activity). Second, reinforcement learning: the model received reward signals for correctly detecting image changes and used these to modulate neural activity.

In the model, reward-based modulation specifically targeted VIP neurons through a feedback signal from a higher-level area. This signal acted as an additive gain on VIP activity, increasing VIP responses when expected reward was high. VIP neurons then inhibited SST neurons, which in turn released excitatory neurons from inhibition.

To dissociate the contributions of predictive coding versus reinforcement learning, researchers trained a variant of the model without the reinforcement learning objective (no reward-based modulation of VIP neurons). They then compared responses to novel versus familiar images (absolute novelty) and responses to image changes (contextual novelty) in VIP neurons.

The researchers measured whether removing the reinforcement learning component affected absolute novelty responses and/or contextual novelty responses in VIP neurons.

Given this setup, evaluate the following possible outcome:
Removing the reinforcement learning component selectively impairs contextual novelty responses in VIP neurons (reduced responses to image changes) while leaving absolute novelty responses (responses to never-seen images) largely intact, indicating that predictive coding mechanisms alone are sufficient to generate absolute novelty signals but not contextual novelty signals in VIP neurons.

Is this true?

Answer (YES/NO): YES